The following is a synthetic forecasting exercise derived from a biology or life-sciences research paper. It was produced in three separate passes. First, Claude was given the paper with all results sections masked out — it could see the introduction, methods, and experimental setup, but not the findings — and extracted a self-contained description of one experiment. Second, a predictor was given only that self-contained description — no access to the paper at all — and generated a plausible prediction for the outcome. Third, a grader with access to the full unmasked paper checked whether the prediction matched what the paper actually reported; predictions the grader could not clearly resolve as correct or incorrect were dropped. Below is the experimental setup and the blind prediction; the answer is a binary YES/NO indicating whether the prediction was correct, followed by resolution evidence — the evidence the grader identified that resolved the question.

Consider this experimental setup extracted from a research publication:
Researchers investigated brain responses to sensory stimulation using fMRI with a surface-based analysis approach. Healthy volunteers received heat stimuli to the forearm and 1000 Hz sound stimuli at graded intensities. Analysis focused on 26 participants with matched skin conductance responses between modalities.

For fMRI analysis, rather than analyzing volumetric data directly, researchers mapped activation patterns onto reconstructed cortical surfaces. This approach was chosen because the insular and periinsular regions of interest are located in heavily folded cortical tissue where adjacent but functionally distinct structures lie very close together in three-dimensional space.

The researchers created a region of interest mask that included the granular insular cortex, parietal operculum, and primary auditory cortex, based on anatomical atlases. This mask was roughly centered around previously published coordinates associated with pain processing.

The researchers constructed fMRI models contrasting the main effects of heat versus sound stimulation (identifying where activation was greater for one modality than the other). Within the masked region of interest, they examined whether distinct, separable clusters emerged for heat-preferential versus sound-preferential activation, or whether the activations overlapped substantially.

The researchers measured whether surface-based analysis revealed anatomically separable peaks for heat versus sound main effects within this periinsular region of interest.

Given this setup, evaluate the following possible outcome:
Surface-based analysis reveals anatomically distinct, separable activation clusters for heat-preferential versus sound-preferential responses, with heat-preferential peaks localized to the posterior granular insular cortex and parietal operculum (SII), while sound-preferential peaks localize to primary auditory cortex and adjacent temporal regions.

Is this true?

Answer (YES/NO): YES